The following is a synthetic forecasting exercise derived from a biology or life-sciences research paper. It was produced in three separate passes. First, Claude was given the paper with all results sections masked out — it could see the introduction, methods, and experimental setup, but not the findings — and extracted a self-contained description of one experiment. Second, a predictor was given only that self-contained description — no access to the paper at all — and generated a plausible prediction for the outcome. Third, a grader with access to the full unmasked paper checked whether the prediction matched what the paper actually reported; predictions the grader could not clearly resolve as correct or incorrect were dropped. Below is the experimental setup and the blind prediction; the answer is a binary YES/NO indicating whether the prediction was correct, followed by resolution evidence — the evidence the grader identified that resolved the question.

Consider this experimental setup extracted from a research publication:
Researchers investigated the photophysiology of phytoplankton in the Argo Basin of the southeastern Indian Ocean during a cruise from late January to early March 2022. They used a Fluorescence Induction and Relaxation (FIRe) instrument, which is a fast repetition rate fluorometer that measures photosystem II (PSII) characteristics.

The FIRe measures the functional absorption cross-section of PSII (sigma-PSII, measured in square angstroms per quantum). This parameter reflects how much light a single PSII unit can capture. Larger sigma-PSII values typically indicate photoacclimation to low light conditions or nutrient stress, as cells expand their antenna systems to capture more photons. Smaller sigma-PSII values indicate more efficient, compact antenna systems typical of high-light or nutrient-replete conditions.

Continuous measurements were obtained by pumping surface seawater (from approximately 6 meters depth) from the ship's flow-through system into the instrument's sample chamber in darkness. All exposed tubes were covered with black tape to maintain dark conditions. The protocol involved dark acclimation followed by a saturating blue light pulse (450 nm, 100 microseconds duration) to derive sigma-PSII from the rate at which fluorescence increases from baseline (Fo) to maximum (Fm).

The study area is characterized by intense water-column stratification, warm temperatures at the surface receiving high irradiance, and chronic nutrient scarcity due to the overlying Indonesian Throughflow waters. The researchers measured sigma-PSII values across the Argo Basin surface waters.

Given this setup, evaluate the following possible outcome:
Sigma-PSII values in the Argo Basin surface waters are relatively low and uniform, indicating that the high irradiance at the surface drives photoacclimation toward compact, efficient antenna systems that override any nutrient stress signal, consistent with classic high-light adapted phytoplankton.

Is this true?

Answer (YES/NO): NO